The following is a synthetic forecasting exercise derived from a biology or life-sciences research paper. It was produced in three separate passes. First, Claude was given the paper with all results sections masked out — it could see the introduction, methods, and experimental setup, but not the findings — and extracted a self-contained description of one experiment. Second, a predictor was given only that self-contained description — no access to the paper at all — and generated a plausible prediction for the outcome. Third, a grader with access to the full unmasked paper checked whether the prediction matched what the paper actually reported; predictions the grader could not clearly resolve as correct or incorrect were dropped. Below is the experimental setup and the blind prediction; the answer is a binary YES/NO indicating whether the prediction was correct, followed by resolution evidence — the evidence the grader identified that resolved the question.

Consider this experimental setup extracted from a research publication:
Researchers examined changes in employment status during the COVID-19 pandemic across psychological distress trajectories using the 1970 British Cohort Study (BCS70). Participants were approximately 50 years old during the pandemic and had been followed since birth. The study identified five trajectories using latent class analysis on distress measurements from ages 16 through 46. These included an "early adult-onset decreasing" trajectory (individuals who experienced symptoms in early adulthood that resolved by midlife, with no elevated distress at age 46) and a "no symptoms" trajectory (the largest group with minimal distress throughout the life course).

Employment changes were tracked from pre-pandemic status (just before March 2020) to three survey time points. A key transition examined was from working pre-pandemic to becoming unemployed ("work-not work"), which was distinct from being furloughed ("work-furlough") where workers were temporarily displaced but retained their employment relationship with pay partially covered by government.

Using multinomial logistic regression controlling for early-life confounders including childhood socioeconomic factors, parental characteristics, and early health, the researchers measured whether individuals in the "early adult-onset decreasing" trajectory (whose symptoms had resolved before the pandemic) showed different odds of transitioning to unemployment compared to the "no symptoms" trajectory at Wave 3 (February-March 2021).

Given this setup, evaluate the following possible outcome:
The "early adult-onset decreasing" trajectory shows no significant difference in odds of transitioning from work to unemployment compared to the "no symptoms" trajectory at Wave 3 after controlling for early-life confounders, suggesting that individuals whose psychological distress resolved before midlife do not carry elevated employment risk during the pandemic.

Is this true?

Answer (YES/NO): YES